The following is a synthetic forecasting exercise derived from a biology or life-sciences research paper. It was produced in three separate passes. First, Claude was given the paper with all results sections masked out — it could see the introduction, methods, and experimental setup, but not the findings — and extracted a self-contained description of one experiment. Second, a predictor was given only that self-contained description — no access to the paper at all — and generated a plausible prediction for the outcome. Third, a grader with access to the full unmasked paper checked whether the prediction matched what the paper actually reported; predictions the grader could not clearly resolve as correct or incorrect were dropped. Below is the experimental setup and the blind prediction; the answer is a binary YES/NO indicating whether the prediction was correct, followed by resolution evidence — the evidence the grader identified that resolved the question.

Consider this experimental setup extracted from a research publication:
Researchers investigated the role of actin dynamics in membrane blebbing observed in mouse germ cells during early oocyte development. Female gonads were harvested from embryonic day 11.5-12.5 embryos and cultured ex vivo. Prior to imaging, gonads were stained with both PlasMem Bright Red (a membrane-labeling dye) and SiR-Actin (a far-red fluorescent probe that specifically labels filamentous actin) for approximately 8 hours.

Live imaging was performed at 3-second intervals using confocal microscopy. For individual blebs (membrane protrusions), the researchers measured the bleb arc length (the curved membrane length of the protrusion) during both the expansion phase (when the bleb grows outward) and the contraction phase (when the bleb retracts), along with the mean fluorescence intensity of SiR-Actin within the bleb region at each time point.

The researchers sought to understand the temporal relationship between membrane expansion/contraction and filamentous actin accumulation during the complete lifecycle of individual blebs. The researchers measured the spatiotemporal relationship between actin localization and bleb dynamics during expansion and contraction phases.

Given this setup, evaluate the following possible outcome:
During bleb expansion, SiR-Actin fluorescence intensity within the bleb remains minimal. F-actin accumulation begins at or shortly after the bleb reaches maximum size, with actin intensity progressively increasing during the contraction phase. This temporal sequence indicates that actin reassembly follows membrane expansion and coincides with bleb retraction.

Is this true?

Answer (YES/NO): YES